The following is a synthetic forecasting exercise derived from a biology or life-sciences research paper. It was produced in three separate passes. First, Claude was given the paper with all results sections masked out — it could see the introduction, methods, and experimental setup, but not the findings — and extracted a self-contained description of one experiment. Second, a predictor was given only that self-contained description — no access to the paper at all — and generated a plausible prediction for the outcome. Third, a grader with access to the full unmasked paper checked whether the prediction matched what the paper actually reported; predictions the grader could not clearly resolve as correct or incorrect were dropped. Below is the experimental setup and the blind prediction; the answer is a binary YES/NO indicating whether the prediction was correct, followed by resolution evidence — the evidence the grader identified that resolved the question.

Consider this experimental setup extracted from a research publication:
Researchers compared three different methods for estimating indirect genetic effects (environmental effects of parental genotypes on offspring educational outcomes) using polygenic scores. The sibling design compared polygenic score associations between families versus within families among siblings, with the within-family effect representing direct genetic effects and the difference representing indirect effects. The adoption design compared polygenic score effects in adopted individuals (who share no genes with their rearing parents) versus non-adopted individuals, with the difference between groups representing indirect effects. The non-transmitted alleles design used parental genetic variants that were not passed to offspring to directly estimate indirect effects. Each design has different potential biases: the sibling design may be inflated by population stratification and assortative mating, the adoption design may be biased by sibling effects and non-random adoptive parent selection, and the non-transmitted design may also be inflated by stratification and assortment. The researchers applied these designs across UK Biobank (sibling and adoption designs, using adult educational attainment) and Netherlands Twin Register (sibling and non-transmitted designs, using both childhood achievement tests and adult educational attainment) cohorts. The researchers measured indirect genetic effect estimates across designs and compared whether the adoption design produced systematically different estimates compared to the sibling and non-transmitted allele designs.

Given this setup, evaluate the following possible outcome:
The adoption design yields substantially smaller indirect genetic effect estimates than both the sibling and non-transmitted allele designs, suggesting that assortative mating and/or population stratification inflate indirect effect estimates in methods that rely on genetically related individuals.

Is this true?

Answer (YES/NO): YES